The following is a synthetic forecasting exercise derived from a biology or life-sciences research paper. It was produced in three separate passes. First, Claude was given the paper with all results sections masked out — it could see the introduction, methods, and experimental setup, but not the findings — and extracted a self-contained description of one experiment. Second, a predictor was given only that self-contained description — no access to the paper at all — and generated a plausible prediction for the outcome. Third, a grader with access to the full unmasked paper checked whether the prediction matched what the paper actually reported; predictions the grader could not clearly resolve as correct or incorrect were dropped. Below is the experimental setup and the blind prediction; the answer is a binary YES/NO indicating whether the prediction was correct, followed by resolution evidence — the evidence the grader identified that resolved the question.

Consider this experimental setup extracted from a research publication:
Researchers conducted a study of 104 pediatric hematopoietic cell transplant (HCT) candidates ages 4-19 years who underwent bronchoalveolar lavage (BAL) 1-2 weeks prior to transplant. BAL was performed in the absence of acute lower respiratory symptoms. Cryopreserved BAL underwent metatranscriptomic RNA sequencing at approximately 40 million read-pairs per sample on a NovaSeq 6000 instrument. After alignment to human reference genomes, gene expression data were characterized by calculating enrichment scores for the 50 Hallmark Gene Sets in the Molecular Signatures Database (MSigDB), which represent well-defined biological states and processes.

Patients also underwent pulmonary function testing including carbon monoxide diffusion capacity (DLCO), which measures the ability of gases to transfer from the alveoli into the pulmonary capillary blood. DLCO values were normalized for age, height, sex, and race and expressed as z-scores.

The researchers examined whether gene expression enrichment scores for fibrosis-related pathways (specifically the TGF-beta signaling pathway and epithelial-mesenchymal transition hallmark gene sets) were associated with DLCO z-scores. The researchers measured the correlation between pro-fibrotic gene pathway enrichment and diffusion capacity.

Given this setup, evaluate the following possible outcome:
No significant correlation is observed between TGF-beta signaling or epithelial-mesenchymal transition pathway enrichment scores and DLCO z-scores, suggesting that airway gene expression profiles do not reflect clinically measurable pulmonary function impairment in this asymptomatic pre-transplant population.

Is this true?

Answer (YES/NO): NO